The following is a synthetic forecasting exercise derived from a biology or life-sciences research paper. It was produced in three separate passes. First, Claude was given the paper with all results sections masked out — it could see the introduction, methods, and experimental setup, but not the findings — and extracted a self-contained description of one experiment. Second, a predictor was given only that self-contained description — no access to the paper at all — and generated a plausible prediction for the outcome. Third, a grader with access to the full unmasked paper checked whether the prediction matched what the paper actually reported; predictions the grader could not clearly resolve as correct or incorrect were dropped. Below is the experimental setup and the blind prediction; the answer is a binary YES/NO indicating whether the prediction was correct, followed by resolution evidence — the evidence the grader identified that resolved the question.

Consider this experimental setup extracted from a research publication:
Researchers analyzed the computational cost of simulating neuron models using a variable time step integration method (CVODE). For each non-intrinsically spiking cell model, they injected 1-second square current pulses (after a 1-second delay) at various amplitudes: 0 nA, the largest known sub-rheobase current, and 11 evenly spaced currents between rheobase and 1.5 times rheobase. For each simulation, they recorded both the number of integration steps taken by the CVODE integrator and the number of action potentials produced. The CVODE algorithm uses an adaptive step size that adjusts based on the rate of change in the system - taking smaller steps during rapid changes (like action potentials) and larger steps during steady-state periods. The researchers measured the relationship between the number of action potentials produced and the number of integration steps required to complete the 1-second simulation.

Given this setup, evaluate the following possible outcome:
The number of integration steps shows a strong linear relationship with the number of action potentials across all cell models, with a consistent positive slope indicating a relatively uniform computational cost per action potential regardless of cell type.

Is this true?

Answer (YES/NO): NO